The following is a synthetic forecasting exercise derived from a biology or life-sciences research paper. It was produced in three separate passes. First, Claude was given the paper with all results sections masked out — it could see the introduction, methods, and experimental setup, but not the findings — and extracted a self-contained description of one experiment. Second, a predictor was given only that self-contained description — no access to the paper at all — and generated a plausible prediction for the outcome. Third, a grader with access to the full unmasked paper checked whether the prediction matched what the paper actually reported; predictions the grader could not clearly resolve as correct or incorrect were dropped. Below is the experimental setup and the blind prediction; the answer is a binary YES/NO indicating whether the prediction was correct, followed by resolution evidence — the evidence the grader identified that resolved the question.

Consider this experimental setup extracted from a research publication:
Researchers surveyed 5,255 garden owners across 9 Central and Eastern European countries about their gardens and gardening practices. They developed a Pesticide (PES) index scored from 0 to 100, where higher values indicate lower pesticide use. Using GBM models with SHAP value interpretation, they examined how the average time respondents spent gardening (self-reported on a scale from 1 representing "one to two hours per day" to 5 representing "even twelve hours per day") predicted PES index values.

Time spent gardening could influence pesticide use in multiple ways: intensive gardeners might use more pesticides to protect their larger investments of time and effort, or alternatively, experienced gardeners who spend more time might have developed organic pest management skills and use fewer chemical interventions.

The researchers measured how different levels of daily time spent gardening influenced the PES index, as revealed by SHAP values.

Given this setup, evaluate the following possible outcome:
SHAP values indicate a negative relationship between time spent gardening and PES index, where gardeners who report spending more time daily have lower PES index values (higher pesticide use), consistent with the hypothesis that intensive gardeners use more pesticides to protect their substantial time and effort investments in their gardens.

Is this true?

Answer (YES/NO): YES